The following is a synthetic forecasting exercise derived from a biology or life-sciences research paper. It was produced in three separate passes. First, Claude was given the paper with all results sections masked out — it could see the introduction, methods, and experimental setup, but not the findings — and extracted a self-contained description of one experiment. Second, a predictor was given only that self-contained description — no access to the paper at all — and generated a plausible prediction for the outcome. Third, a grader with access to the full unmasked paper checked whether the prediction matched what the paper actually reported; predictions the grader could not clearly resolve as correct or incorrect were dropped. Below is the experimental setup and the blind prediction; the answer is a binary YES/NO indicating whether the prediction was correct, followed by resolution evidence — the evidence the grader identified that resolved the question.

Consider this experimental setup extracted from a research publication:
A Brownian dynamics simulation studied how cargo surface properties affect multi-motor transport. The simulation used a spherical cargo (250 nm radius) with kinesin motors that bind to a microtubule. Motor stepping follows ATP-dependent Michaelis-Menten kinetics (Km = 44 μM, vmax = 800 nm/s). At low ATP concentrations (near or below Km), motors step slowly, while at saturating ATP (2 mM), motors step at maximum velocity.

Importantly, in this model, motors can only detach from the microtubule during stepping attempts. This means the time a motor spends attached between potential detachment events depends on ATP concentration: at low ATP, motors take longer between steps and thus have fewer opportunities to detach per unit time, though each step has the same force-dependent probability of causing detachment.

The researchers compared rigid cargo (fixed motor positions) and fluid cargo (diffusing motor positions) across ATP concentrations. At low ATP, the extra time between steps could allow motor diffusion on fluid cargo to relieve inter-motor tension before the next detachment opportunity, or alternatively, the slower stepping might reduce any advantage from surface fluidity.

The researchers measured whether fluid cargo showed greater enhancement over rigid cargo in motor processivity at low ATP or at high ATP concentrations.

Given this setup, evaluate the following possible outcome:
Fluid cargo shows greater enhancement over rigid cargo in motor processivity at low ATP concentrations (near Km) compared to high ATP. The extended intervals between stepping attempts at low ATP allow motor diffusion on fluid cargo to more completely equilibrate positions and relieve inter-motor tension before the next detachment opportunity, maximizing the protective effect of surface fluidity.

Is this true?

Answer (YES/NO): YES